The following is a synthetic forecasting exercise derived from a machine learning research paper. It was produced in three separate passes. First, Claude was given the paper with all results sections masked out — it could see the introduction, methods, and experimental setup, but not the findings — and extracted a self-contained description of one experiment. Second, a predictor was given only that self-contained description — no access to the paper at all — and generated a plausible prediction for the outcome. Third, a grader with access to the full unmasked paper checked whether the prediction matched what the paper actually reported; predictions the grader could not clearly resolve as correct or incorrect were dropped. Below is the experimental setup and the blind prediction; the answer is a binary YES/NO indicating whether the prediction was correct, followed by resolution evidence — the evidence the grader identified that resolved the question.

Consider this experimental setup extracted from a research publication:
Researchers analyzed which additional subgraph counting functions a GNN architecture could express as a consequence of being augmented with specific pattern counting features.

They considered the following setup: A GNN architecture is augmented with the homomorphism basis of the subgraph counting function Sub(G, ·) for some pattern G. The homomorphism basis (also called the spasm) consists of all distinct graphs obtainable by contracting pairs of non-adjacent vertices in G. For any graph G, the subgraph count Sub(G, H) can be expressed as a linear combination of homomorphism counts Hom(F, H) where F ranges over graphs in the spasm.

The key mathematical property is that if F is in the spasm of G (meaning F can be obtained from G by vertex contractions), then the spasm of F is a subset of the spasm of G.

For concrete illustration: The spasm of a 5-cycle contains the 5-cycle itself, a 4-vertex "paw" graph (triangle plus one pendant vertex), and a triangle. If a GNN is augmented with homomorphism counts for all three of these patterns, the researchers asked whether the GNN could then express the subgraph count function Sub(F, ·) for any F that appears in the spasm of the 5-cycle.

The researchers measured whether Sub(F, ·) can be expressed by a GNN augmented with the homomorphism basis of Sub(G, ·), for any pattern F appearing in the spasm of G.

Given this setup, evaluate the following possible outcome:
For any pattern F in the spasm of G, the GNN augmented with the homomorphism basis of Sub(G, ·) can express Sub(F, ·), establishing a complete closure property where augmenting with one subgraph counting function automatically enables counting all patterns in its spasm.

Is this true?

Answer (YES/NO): YES